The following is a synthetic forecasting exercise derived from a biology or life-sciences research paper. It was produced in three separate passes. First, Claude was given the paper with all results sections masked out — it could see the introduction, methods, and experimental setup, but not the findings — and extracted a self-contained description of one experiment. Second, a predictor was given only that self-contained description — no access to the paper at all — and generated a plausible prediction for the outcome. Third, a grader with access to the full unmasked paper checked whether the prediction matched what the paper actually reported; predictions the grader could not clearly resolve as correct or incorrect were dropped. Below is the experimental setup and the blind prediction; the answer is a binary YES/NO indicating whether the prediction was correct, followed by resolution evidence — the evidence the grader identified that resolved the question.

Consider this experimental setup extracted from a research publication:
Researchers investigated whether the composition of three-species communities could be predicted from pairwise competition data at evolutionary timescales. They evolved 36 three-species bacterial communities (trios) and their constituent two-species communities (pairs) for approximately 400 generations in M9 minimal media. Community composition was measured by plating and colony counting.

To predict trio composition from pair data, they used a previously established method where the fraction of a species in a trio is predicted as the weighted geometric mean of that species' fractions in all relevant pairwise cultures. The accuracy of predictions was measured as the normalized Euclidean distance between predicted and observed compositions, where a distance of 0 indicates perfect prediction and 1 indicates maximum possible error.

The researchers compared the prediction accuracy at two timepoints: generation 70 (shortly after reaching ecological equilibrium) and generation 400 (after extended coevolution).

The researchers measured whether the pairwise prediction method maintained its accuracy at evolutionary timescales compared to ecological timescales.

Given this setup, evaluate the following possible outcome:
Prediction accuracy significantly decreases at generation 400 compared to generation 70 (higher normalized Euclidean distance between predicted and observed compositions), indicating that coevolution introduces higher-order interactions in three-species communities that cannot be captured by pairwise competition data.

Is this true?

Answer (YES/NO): NO